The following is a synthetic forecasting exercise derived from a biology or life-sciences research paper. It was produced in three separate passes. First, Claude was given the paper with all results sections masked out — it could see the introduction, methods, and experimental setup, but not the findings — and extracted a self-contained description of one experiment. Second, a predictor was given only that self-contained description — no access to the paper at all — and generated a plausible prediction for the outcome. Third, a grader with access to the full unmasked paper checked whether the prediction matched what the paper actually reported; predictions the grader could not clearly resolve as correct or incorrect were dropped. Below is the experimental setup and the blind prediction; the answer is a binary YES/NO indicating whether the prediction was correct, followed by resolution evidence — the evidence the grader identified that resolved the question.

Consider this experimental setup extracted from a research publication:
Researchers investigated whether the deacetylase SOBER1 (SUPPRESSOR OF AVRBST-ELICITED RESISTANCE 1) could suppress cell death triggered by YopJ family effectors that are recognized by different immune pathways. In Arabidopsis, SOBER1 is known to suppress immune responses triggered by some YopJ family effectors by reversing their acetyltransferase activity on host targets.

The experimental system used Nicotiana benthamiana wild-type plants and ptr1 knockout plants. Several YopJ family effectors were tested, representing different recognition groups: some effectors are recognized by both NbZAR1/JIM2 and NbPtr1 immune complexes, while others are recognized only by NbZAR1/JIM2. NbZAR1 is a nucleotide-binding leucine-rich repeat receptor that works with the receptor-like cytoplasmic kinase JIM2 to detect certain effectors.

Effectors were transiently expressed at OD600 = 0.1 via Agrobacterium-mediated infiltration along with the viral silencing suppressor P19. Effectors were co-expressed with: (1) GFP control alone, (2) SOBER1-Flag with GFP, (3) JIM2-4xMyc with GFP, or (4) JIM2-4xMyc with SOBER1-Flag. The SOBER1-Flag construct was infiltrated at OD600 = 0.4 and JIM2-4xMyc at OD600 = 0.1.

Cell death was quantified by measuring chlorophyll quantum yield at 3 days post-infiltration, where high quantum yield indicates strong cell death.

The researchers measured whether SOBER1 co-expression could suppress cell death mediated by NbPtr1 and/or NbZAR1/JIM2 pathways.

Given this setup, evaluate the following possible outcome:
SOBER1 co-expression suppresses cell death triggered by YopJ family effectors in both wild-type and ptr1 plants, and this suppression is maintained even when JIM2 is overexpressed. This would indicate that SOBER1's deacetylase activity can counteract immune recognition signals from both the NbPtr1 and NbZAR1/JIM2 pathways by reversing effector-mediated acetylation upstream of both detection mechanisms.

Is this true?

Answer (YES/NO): NO